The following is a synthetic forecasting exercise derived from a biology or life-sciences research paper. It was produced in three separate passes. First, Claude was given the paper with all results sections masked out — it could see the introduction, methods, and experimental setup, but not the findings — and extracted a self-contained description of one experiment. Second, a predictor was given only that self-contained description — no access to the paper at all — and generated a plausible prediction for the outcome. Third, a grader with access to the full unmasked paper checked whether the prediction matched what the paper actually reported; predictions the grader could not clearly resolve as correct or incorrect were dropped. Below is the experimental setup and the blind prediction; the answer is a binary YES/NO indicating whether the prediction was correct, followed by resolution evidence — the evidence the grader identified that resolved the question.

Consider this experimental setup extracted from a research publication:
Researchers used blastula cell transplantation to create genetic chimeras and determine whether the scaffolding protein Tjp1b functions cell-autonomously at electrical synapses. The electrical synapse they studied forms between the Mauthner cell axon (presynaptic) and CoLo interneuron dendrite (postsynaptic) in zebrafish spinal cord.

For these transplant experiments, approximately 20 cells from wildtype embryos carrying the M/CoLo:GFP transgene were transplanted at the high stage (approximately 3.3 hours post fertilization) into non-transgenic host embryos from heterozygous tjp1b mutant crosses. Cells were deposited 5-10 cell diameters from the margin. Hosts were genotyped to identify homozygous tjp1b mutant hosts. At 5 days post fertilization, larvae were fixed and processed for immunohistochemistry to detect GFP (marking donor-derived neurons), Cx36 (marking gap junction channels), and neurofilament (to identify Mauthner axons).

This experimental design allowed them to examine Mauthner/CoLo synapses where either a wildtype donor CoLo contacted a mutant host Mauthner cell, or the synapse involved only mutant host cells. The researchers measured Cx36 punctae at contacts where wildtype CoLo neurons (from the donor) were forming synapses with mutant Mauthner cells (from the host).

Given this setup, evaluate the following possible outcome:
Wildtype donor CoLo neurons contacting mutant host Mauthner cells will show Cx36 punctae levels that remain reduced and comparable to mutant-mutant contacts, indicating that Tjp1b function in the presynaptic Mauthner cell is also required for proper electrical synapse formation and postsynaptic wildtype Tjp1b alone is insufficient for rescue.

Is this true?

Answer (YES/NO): NO